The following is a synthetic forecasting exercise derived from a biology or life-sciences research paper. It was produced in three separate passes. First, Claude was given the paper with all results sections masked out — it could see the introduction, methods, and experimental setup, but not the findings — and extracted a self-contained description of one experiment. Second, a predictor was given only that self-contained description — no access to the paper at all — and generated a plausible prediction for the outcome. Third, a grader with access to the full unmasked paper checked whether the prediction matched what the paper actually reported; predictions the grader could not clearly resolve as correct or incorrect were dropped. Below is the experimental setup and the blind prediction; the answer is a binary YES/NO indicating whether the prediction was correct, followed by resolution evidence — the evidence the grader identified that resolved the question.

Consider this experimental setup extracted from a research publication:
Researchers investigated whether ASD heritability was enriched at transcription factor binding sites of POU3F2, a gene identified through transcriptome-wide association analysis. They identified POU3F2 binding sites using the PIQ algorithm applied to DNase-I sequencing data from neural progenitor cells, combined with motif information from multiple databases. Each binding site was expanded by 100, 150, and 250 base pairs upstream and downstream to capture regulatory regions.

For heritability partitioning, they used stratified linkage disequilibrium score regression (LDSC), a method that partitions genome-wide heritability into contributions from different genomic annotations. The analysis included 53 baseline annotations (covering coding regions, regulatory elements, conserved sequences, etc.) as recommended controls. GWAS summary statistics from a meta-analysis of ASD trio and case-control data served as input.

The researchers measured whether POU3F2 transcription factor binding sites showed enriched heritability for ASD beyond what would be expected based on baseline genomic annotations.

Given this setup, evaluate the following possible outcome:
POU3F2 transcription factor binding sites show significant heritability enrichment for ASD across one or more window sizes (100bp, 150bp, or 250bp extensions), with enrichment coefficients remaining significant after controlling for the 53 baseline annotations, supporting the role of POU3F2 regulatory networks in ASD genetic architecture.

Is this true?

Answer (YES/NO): NO